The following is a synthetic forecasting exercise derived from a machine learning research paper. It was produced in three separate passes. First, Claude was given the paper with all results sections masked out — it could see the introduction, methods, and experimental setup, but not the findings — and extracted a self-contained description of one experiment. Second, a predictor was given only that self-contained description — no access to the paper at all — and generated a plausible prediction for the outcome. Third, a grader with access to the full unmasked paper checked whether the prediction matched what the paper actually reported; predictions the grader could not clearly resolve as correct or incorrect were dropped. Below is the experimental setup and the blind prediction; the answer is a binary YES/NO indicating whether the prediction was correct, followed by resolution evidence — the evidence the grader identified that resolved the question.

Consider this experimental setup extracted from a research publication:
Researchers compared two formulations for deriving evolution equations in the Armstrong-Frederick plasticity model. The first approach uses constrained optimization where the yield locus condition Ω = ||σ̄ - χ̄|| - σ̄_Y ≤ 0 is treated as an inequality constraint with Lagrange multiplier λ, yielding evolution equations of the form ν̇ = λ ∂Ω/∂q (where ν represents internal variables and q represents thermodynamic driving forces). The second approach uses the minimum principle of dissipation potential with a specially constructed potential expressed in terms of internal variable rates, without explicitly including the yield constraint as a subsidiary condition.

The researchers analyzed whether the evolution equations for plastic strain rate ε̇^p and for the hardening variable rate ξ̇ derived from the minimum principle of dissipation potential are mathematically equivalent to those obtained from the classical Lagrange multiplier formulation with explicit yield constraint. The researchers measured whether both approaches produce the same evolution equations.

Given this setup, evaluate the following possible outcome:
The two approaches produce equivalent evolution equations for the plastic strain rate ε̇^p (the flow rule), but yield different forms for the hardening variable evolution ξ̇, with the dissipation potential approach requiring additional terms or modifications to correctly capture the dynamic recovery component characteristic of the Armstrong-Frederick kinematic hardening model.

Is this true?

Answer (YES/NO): NO